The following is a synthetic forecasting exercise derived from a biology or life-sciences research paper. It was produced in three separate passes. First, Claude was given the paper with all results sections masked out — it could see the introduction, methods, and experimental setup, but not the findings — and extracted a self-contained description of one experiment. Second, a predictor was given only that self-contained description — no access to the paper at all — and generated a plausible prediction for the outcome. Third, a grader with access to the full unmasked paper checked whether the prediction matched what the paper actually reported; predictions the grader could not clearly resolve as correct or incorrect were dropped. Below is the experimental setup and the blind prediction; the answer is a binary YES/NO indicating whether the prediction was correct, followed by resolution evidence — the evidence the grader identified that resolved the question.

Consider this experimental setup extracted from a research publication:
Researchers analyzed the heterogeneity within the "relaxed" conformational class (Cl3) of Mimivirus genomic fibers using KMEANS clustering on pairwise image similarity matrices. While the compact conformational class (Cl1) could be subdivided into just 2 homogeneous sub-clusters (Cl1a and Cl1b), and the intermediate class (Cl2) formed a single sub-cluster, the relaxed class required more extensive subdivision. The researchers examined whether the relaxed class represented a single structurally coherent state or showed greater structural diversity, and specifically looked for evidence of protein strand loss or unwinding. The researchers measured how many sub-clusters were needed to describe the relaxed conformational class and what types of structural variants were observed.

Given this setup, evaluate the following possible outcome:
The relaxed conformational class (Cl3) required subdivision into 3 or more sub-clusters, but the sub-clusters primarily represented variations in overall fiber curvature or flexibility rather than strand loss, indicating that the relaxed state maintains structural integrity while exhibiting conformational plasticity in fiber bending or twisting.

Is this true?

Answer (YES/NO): NO